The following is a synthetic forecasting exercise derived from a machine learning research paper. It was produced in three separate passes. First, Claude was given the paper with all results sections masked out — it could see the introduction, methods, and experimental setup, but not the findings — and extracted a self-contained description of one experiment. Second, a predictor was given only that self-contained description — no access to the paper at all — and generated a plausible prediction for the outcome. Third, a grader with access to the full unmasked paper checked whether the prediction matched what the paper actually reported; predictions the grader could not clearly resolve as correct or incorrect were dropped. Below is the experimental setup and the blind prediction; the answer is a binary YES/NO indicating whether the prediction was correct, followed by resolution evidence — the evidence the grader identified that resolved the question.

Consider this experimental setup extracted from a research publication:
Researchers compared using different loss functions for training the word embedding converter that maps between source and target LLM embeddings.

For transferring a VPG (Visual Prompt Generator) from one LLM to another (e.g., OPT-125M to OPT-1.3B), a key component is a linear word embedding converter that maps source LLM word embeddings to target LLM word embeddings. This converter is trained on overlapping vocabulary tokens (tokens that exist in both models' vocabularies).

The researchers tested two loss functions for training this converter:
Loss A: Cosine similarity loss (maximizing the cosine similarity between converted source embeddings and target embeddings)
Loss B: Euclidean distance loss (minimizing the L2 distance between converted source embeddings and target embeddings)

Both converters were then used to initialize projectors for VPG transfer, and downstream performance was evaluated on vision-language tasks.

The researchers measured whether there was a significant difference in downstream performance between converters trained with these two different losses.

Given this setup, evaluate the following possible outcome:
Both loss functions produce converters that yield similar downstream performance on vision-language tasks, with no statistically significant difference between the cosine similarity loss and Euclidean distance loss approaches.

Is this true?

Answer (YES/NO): YES